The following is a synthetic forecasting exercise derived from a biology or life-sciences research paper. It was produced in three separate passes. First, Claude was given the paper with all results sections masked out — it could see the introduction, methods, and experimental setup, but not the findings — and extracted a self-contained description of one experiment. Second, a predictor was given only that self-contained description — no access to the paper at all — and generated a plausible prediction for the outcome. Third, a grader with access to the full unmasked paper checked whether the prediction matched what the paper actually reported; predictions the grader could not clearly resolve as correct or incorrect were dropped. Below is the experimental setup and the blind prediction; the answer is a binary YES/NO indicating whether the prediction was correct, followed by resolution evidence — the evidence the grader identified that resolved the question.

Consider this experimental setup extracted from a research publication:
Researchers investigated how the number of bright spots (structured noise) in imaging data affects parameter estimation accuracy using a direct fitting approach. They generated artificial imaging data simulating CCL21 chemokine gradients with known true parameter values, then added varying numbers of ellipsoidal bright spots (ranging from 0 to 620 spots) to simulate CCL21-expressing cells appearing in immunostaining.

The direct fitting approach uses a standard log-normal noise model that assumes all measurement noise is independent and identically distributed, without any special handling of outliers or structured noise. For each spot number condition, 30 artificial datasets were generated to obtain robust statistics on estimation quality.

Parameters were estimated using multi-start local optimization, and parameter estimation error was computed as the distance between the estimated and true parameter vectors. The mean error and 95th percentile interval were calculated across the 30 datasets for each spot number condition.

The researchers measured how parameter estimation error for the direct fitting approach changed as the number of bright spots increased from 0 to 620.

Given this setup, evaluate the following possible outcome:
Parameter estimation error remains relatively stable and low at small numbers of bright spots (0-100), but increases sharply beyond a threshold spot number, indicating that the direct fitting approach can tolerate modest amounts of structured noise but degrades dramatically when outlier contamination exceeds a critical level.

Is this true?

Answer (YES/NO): NO